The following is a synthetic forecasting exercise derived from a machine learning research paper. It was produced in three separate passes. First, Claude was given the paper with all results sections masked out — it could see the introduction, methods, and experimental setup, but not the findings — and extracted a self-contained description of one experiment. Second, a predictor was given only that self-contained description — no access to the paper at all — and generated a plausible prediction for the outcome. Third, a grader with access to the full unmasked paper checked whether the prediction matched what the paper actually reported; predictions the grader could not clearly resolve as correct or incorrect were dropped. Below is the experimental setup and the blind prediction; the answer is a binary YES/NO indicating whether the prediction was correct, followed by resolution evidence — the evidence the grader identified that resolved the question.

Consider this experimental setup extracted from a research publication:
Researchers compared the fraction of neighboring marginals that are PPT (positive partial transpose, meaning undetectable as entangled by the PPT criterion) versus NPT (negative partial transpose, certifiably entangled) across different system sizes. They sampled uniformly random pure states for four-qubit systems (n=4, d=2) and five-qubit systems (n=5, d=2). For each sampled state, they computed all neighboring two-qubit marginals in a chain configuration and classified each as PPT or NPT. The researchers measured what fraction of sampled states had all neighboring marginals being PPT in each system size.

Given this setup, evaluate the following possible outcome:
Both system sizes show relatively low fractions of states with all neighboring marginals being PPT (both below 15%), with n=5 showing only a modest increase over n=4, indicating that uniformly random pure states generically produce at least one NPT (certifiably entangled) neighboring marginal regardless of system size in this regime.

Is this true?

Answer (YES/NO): NO